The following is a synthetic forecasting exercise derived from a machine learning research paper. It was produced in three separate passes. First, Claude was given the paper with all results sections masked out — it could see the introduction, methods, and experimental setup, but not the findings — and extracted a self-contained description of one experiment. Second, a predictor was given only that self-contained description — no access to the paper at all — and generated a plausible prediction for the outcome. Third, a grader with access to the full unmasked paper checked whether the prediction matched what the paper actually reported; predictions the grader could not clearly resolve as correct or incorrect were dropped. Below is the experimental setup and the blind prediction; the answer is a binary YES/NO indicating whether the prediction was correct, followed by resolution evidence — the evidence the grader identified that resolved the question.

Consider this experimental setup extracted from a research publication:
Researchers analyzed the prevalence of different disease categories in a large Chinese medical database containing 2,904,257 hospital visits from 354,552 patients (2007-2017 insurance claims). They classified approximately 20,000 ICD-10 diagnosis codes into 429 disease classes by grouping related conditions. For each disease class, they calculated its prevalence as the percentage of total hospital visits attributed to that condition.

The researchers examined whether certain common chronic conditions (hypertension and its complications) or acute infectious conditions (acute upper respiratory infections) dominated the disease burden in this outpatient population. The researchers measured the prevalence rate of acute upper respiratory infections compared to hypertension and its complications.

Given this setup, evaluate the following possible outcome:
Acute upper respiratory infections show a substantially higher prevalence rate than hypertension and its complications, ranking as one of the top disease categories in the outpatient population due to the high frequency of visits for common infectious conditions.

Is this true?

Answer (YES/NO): YES